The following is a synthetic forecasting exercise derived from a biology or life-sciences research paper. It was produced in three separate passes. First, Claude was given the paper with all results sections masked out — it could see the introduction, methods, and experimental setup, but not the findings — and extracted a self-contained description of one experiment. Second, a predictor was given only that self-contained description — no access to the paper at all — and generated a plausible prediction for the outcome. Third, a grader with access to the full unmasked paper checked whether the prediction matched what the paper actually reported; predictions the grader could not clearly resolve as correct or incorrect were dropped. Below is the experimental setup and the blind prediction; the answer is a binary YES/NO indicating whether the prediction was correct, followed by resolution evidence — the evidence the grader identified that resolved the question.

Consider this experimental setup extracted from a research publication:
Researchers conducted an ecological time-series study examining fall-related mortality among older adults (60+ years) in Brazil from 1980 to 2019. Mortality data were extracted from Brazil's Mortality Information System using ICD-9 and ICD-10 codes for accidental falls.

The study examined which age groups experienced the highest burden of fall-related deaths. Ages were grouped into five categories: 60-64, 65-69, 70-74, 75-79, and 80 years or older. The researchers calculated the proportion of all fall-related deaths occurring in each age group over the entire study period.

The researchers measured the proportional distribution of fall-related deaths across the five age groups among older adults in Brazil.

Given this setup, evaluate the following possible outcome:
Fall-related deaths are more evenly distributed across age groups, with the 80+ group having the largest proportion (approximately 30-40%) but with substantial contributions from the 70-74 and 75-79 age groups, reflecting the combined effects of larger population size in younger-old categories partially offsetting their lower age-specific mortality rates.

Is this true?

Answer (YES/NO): NO